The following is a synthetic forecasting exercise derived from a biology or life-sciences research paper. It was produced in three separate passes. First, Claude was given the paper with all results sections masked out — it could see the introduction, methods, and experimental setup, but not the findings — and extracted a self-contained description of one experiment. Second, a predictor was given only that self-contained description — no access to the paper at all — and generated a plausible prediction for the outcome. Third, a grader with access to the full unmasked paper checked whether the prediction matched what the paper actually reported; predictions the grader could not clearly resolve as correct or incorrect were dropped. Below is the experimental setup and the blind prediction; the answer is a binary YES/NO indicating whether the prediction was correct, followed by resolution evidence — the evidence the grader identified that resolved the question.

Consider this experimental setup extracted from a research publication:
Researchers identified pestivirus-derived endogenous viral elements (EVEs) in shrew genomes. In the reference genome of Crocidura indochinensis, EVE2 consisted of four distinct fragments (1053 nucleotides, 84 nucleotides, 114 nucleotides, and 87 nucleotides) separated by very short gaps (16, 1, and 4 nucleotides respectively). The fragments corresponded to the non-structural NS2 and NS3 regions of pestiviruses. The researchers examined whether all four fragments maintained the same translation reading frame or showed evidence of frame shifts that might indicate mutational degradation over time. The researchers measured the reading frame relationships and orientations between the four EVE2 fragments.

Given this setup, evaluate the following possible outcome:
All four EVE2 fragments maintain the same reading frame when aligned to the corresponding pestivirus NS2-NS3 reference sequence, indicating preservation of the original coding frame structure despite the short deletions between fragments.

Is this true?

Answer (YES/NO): NO